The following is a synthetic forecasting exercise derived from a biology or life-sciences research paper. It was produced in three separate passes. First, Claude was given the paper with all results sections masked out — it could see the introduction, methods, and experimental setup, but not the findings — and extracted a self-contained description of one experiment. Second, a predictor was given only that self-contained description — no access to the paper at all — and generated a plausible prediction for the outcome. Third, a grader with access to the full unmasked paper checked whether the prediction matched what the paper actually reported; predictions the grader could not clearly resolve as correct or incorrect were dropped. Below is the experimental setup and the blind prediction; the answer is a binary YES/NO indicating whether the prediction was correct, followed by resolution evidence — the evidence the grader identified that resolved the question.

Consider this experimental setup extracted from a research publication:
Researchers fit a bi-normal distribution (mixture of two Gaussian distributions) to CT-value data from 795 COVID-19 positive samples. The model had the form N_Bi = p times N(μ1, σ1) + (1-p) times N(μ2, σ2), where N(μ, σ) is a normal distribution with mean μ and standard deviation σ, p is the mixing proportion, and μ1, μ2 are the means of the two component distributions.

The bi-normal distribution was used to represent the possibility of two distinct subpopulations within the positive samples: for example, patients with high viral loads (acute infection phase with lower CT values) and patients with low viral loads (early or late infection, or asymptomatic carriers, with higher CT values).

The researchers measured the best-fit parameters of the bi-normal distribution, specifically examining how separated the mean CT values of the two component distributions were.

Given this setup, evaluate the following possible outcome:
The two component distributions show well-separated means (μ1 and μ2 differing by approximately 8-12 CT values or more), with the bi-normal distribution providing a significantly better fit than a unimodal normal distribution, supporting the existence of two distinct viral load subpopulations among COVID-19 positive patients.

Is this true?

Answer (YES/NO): NO